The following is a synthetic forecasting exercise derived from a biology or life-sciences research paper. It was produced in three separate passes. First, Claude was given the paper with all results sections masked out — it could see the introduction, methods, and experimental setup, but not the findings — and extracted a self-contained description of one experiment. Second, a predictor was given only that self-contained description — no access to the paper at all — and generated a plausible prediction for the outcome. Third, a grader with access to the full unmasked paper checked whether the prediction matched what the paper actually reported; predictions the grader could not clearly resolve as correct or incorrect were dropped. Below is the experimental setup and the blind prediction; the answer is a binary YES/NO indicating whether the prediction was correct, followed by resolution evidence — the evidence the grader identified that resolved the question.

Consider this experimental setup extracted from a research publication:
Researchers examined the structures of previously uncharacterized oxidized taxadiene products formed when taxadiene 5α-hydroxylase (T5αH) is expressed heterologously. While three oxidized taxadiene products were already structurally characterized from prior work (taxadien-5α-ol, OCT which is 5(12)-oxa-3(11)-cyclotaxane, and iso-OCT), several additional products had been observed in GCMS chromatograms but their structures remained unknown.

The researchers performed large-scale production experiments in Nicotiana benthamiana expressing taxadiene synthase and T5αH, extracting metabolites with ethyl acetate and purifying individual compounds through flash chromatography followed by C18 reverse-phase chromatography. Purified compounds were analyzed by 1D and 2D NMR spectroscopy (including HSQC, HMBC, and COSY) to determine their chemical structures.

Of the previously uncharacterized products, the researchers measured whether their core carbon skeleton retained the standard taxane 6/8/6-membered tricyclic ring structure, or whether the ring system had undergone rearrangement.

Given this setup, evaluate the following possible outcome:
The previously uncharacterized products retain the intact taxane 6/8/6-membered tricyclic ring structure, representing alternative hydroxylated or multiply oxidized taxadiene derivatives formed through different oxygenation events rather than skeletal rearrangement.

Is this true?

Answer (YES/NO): NO